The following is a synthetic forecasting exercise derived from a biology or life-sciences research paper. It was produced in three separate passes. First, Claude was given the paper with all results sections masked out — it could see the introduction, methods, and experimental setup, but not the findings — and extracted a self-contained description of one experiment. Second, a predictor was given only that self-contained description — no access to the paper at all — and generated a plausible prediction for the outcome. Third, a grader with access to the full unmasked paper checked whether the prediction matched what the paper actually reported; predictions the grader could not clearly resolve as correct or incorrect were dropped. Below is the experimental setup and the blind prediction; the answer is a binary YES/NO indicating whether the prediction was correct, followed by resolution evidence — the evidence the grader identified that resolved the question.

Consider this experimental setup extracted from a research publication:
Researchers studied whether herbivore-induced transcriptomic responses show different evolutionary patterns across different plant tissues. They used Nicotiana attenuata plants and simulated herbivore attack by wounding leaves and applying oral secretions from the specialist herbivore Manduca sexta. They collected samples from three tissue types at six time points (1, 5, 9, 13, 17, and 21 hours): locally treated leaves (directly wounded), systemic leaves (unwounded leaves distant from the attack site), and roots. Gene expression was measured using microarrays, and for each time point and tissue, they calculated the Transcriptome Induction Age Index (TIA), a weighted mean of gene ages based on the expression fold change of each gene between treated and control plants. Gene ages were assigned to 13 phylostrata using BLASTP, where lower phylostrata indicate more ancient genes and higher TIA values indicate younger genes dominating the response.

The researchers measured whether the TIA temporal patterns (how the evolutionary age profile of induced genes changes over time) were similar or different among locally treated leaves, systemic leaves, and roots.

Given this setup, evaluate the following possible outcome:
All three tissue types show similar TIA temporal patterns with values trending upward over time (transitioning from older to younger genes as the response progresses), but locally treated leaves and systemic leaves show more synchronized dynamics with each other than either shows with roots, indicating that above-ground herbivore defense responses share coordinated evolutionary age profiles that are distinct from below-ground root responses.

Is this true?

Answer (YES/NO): NO